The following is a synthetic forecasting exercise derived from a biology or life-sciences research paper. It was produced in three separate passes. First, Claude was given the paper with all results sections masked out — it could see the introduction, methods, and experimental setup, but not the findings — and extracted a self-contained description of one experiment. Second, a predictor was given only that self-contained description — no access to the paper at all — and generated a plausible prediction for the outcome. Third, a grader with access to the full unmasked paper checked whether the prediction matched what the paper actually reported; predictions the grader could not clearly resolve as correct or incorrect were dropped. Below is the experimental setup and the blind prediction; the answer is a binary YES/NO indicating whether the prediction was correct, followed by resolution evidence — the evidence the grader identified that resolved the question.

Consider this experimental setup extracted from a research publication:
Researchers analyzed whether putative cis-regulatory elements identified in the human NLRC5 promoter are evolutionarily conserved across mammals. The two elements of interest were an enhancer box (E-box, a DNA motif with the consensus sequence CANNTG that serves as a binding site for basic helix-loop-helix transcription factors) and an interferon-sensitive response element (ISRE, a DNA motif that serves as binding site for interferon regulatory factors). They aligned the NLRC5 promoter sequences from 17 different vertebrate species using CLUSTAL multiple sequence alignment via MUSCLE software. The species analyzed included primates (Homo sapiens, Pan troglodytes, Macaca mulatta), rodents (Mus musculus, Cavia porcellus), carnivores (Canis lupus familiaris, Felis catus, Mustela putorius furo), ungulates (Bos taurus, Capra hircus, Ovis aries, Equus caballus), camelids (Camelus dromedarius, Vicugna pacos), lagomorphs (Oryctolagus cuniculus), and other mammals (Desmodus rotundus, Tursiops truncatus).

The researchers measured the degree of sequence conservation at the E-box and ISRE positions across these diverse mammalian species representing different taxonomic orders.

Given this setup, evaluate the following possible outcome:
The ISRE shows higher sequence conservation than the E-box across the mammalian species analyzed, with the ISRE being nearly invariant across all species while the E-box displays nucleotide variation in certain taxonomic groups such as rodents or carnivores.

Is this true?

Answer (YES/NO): NO